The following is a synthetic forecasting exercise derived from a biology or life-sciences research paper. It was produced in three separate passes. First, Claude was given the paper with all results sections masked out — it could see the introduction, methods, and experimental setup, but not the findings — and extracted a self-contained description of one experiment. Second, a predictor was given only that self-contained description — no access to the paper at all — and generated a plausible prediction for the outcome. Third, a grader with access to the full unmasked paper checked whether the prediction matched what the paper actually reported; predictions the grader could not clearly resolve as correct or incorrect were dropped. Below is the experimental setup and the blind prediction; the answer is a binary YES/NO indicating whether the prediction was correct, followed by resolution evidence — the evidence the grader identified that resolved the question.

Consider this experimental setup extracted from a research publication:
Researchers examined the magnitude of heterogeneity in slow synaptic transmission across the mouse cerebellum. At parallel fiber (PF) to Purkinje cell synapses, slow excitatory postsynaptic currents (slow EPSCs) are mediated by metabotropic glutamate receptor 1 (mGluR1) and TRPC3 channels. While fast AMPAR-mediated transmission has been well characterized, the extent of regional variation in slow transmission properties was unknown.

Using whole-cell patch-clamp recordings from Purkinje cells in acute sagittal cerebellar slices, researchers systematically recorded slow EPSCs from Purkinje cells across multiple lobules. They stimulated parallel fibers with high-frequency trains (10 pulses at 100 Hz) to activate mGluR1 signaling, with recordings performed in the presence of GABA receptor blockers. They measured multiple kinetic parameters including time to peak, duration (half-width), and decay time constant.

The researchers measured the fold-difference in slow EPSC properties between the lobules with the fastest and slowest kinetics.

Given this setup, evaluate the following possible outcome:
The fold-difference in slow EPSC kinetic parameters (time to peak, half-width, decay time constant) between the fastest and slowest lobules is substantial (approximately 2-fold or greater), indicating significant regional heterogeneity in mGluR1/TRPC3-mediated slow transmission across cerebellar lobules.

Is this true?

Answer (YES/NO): YES